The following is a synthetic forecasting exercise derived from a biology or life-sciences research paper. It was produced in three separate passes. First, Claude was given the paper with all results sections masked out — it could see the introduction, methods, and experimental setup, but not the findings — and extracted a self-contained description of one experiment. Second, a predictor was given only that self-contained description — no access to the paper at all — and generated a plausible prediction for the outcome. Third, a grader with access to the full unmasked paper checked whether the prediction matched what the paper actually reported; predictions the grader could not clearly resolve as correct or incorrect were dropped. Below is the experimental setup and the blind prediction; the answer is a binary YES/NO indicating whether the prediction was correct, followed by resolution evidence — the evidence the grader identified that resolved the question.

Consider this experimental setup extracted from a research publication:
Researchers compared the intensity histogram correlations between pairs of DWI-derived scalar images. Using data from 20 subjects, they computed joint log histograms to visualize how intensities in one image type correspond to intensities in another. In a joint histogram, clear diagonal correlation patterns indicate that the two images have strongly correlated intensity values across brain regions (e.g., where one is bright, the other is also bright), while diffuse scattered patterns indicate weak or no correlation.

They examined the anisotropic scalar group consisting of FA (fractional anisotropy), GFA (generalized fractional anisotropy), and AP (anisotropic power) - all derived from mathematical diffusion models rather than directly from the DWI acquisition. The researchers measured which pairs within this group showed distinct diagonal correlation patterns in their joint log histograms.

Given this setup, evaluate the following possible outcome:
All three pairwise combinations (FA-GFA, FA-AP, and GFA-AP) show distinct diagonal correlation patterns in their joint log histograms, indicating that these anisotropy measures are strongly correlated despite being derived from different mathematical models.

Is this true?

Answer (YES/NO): NO